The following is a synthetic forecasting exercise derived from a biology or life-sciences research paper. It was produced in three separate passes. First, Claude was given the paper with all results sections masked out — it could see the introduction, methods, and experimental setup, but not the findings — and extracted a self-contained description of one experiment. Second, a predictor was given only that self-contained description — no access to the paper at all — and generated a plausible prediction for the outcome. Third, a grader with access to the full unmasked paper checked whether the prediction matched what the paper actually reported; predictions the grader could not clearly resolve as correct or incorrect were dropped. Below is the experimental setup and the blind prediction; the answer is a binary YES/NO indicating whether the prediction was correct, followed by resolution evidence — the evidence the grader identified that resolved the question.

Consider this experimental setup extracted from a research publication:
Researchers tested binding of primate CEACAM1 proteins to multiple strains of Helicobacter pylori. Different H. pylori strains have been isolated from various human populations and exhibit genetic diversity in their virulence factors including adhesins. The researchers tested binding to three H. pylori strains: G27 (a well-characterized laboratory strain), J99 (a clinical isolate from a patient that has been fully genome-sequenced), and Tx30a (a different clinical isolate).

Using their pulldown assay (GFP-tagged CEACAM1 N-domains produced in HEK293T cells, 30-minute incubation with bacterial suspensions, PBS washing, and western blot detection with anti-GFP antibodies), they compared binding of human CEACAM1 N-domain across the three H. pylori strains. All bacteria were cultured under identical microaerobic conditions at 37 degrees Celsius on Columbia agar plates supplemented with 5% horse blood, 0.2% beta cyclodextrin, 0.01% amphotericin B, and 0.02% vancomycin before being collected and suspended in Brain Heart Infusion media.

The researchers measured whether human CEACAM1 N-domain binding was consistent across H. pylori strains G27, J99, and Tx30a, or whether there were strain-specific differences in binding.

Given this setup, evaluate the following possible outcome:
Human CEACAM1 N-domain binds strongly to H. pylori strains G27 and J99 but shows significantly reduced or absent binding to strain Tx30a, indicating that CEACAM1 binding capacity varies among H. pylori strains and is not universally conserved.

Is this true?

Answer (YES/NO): NO